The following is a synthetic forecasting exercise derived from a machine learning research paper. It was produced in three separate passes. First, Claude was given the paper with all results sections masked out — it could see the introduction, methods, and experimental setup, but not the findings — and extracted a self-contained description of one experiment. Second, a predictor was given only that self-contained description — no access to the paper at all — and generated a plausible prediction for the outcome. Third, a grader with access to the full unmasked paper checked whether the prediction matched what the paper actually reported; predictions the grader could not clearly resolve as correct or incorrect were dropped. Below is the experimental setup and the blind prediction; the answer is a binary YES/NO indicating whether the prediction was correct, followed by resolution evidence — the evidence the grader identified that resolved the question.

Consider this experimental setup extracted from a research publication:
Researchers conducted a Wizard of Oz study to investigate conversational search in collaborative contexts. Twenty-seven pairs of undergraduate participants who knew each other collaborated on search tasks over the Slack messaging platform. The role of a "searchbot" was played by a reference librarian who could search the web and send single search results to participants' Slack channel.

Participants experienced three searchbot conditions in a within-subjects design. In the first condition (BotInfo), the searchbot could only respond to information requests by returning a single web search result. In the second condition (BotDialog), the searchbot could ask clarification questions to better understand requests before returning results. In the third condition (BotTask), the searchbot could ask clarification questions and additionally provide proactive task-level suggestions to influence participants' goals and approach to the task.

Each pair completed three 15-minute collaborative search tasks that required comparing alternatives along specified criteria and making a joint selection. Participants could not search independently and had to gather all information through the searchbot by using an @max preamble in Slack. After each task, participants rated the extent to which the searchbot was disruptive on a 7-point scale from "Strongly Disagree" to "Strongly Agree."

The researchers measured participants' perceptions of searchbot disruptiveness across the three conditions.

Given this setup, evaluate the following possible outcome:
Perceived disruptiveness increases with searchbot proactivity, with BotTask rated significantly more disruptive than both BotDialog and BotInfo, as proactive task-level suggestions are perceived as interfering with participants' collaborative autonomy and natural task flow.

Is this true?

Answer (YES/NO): NO